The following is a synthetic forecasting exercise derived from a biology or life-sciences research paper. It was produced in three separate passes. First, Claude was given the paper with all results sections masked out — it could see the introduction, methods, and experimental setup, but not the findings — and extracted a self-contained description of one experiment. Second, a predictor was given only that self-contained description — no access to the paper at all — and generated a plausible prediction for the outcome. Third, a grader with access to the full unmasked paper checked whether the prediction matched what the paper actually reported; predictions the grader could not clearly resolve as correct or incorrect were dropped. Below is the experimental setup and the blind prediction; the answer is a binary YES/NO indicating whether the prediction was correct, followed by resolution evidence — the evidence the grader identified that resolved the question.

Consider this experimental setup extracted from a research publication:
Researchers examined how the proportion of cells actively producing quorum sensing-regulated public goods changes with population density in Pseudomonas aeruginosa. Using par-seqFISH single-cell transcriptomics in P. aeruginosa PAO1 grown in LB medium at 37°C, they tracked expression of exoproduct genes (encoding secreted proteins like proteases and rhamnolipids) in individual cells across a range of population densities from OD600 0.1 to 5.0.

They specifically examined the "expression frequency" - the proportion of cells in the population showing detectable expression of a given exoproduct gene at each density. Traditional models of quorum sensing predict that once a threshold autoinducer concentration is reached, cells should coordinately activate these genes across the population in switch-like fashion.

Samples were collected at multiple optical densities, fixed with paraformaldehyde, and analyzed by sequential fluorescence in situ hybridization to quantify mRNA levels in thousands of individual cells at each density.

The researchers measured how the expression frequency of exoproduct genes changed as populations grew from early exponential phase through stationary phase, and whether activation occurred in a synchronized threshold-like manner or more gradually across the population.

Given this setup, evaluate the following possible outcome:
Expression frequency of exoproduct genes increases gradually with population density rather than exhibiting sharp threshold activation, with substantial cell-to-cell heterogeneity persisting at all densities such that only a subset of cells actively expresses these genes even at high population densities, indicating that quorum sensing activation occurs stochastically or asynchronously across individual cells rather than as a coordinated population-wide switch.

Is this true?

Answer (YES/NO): NO